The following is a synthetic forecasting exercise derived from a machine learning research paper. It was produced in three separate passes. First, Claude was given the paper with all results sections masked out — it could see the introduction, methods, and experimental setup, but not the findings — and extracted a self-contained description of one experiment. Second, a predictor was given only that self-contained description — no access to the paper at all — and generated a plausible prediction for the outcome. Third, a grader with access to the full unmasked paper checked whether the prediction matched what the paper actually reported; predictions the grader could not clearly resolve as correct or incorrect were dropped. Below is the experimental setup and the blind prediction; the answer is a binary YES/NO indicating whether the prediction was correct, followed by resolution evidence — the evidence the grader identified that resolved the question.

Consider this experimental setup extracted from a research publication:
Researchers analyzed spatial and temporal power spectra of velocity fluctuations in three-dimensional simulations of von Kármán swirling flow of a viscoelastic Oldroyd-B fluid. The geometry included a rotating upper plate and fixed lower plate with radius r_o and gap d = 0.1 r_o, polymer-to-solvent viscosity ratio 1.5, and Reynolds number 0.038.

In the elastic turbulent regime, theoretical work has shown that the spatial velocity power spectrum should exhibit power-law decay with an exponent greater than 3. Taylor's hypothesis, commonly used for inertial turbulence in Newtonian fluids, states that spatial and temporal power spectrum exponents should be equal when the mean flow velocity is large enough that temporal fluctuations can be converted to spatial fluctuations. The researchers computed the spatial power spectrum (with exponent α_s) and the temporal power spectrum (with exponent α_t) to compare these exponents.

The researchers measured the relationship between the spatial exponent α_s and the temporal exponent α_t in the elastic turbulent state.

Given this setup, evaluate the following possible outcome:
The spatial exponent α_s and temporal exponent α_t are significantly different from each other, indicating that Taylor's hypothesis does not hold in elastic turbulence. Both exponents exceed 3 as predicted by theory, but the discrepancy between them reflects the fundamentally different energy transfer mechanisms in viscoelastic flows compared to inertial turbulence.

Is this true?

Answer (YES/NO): NO